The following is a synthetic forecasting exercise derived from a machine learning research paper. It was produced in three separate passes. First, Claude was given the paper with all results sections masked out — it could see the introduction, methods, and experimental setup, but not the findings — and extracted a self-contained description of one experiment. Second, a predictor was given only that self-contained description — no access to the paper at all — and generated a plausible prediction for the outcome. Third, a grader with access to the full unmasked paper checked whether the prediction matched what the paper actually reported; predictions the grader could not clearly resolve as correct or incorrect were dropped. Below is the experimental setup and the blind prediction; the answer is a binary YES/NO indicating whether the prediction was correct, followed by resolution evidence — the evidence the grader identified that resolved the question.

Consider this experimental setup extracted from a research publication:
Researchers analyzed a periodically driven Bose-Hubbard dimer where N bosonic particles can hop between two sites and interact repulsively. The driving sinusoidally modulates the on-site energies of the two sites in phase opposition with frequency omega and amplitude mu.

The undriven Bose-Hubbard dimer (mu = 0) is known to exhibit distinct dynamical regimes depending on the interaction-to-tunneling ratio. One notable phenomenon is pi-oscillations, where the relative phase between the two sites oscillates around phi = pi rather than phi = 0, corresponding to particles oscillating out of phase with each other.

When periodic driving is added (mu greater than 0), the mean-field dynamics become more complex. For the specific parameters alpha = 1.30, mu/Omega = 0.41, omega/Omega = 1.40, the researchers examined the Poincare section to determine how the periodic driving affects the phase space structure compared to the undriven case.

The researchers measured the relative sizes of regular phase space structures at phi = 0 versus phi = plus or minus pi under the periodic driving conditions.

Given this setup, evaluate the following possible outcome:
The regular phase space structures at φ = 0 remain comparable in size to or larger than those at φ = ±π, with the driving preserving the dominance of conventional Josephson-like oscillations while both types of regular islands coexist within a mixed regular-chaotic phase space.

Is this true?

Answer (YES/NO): YES